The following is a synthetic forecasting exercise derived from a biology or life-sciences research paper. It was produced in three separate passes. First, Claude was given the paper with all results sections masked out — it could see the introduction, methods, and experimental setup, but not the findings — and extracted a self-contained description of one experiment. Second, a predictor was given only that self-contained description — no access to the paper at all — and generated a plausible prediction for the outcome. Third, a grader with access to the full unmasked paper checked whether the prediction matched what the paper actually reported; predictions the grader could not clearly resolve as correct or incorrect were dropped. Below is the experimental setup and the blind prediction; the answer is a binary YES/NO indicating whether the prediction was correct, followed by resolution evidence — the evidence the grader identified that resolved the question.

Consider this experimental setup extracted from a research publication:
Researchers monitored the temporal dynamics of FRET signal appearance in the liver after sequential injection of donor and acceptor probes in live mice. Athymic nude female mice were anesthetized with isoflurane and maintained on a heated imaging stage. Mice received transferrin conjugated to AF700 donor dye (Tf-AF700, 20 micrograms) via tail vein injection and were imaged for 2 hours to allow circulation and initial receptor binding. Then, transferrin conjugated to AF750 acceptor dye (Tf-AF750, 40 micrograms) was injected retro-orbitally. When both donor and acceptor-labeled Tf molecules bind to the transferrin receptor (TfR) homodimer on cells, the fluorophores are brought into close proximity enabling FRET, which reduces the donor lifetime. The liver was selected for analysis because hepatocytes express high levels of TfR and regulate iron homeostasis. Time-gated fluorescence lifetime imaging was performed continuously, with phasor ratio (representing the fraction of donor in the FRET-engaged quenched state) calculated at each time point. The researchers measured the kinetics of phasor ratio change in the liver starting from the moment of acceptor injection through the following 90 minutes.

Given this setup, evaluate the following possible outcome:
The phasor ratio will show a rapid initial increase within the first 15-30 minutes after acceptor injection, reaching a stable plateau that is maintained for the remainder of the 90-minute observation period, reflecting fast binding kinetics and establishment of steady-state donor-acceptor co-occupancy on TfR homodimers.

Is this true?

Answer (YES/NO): NO